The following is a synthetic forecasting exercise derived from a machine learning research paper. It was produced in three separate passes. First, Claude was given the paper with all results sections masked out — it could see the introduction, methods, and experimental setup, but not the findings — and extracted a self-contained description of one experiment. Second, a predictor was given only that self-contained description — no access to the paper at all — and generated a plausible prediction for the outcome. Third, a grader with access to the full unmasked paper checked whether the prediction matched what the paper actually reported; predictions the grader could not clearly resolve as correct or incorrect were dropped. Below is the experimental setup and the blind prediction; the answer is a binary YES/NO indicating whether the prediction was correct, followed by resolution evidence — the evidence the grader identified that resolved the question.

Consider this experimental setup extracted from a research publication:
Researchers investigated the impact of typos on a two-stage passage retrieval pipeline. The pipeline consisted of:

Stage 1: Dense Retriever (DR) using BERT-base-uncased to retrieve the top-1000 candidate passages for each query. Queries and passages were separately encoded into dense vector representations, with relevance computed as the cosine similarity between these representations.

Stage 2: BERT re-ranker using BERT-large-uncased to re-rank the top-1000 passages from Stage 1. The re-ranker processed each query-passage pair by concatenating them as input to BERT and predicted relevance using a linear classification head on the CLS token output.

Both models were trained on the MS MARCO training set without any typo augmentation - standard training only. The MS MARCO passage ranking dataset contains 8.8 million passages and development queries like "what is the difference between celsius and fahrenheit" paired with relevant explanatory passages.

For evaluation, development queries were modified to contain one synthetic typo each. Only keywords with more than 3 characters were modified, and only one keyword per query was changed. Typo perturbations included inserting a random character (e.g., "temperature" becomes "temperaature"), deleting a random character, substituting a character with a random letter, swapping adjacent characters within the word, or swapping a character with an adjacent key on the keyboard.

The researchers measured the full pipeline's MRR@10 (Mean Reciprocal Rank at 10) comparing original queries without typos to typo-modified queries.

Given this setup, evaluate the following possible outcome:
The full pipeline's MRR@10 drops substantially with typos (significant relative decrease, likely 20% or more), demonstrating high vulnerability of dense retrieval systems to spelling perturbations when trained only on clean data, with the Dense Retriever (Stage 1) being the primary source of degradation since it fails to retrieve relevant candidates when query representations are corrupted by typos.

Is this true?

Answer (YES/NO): YES